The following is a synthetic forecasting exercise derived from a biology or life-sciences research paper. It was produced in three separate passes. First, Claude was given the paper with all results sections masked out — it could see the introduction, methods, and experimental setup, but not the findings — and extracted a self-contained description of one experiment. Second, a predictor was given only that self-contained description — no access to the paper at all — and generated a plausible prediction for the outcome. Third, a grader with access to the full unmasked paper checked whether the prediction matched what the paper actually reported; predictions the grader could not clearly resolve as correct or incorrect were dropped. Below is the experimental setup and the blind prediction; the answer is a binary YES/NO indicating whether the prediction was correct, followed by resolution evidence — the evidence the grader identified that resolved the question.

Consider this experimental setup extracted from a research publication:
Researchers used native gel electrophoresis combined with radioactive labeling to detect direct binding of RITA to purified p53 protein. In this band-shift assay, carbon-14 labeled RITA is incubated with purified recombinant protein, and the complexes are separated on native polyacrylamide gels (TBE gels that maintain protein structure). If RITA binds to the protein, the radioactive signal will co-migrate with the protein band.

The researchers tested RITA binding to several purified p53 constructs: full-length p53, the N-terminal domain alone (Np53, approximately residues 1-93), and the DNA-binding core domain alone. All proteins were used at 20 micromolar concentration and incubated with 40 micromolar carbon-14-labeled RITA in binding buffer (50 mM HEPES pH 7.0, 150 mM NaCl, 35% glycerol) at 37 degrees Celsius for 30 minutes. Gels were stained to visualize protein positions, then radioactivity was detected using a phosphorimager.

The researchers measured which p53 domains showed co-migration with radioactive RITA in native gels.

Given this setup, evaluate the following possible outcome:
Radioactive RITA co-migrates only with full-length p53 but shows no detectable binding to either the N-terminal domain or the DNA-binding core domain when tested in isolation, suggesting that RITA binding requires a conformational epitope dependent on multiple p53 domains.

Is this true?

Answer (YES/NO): NO